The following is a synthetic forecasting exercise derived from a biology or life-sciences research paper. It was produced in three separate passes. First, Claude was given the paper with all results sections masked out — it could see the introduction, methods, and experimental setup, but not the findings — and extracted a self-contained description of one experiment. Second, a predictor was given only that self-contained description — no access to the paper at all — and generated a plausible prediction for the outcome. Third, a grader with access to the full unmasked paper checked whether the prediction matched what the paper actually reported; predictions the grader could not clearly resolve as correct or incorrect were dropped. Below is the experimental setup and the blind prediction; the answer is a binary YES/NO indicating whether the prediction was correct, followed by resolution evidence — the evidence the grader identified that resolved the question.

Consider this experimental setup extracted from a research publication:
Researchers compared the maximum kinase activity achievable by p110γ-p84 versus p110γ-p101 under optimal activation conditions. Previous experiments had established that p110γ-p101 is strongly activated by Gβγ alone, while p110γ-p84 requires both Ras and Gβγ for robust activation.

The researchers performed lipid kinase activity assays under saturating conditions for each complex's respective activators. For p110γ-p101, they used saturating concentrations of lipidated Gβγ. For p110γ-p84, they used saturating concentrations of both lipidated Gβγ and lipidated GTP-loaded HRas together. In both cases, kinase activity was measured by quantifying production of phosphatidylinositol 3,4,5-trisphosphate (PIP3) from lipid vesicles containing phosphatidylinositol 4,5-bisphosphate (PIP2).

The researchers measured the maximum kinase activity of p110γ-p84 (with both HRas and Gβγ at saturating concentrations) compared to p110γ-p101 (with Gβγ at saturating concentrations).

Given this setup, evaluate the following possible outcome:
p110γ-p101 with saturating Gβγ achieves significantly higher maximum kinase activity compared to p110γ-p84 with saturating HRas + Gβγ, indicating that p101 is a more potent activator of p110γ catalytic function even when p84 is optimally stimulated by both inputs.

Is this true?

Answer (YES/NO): YES